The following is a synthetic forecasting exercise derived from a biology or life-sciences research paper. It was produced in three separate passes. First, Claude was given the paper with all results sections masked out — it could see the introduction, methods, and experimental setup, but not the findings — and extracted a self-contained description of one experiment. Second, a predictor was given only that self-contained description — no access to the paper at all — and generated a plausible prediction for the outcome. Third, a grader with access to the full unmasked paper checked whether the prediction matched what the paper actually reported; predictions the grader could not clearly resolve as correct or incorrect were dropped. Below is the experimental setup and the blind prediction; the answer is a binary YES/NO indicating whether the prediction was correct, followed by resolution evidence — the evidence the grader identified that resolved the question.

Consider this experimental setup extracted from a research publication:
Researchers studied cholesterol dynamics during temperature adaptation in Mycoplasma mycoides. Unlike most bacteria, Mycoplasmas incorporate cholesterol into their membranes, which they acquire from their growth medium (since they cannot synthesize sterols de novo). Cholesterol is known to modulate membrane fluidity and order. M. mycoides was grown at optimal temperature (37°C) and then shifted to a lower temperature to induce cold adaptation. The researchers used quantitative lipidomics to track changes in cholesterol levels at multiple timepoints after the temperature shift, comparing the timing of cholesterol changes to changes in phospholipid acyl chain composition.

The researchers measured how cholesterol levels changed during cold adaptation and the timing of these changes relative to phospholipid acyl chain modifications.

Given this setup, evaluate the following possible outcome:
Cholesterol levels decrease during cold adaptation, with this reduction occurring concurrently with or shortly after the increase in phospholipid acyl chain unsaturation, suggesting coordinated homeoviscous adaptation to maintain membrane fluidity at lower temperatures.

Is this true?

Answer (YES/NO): NO